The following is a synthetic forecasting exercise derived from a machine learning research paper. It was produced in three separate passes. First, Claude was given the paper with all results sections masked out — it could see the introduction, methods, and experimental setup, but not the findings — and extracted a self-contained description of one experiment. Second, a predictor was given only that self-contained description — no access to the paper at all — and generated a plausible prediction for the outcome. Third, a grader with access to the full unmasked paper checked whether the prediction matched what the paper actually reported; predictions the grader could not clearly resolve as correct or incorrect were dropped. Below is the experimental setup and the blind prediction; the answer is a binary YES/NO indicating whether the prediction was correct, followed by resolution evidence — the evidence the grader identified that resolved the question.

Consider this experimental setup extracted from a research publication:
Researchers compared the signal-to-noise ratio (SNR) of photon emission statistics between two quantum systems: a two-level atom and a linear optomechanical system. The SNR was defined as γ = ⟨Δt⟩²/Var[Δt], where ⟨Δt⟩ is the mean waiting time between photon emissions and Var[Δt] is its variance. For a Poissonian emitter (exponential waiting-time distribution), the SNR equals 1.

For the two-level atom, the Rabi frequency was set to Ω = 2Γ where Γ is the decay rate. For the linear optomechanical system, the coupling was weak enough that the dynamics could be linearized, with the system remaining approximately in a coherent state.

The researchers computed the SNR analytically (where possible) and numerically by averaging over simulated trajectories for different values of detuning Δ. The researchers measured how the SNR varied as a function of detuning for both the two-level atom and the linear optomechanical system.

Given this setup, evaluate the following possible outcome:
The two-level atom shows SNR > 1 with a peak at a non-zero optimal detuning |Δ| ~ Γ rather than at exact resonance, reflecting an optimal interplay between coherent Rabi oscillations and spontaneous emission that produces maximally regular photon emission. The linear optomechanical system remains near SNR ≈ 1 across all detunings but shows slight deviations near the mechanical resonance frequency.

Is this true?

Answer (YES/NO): NO